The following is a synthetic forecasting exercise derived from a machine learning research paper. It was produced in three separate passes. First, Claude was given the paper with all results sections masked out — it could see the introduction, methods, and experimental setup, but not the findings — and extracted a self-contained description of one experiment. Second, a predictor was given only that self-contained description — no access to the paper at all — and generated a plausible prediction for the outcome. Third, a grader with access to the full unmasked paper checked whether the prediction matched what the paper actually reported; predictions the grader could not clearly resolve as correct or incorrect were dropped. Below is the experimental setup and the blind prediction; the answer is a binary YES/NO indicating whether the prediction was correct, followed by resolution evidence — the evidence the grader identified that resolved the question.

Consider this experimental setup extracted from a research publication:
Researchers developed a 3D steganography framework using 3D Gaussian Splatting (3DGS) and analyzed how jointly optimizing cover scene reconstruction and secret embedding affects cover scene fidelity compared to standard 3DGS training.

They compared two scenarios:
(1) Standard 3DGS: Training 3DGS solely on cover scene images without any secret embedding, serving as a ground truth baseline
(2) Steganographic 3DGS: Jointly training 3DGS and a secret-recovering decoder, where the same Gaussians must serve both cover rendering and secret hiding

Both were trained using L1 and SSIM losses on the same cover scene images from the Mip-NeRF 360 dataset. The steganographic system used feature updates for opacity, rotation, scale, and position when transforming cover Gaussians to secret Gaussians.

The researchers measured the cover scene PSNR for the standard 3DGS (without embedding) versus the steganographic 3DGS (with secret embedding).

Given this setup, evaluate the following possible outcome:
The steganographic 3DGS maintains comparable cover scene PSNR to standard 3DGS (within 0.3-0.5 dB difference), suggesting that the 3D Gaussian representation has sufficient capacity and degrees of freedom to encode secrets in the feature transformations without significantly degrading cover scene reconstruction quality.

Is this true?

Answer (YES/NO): NO